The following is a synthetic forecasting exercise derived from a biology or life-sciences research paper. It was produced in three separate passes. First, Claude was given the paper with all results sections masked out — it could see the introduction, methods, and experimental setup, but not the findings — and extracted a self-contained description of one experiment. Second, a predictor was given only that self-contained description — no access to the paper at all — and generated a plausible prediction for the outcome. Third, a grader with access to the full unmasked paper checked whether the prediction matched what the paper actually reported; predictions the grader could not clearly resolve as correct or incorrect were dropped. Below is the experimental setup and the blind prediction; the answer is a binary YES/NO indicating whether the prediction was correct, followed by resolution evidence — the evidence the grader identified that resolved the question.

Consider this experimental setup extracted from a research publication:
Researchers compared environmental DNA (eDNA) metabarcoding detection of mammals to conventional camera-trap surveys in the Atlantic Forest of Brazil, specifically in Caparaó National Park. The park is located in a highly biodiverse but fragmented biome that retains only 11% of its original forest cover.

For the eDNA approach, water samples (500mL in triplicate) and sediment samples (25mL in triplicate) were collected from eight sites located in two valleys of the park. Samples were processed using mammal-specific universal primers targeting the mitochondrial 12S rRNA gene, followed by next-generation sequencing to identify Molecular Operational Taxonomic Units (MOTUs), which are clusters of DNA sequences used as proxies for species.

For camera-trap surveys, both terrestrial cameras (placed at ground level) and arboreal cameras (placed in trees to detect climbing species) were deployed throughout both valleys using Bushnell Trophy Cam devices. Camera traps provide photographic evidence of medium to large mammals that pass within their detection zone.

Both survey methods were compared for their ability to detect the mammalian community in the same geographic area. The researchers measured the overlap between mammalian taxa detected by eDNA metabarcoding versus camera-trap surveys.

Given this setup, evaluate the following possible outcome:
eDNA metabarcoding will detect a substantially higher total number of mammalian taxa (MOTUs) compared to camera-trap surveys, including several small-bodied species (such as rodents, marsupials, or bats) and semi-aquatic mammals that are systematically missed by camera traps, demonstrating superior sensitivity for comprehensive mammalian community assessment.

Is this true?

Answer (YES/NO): NO